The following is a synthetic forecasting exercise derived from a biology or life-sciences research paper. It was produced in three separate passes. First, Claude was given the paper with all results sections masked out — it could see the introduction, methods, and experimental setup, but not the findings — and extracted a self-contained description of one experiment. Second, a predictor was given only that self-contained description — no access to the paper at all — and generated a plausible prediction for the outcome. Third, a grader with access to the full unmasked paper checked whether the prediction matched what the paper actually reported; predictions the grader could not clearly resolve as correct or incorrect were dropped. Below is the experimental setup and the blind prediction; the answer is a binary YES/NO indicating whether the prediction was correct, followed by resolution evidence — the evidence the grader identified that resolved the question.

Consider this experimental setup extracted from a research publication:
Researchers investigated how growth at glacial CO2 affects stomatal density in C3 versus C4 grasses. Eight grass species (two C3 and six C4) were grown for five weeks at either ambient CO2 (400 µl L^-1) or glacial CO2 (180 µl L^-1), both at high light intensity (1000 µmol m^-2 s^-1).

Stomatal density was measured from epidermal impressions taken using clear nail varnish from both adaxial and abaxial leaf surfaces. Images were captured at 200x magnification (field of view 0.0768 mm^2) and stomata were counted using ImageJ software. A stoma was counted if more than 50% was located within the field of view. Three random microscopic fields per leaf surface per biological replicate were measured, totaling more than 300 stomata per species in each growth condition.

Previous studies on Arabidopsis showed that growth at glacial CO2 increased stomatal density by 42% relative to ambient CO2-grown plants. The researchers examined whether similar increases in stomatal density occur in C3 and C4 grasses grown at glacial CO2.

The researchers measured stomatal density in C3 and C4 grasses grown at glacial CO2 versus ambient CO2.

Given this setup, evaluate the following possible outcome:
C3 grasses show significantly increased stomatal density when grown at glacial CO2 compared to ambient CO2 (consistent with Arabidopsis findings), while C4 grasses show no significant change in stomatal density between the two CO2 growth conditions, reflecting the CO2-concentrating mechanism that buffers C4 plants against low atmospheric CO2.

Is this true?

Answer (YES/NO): NO